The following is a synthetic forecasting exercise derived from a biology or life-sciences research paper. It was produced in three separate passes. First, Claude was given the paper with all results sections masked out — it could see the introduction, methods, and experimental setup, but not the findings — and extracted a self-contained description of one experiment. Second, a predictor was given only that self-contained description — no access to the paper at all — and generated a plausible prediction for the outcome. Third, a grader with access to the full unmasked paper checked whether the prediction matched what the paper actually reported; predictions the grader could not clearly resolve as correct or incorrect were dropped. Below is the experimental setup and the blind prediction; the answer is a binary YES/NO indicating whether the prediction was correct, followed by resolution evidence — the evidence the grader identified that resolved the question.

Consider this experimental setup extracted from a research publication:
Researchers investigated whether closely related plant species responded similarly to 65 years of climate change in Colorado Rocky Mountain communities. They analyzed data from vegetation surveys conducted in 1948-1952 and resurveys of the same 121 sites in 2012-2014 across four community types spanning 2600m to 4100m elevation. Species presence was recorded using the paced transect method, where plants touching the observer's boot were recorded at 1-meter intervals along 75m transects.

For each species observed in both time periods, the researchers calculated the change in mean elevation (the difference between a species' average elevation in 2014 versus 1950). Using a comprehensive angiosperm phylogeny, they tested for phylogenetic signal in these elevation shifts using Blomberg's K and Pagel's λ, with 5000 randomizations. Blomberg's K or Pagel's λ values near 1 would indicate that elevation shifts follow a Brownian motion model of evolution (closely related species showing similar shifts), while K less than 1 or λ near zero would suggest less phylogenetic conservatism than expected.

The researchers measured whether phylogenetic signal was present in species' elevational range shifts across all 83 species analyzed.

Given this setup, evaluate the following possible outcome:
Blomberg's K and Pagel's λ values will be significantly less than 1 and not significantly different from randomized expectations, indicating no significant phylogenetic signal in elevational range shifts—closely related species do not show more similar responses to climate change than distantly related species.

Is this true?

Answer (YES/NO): YES